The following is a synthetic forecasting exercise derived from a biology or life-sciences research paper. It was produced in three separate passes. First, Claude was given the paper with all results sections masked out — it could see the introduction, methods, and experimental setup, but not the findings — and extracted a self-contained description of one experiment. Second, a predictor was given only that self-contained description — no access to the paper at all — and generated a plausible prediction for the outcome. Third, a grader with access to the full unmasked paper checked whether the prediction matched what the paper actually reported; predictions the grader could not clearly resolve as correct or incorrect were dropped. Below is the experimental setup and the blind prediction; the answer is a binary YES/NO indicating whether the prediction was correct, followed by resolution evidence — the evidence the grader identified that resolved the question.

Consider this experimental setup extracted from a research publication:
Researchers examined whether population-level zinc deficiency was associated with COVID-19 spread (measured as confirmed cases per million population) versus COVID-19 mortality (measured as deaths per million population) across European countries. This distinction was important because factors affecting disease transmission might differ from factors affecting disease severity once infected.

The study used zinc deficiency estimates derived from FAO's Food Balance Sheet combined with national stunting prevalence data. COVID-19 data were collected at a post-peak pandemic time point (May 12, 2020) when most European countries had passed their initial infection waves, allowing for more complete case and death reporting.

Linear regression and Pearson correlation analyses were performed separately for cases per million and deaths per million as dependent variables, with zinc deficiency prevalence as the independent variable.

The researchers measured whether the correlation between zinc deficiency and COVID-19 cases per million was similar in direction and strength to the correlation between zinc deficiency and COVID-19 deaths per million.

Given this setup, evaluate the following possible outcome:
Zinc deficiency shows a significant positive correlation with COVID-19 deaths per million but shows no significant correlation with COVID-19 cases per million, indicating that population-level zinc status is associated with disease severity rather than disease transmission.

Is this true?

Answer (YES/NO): NO